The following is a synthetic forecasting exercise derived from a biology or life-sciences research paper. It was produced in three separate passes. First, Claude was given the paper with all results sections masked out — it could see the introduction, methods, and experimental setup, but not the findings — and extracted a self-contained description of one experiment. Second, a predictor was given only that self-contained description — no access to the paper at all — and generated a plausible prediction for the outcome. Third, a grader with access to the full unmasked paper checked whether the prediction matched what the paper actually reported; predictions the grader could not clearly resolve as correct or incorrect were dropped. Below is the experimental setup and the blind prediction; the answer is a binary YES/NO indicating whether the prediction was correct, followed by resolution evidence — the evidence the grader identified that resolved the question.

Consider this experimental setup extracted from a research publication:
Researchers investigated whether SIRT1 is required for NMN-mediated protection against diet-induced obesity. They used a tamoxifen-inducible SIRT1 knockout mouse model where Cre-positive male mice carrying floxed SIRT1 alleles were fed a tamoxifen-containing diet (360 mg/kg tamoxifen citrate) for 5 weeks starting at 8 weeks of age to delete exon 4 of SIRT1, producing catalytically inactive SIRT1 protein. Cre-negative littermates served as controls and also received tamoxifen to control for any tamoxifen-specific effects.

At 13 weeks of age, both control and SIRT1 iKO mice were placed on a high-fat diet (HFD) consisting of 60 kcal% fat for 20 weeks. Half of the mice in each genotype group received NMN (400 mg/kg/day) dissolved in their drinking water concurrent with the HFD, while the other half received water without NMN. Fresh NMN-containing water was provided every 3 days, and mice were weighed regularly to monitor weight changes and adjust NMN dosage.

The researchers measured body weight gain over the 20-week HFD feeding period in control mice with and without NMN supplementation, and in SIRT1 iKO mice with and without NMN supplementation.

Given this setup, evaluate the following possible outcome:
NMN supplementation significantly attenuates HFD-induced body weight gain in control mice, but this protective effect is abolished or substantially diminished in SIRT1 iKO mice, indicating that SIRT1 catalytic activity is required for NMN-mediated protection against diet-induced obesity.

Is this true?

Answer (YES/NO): YES